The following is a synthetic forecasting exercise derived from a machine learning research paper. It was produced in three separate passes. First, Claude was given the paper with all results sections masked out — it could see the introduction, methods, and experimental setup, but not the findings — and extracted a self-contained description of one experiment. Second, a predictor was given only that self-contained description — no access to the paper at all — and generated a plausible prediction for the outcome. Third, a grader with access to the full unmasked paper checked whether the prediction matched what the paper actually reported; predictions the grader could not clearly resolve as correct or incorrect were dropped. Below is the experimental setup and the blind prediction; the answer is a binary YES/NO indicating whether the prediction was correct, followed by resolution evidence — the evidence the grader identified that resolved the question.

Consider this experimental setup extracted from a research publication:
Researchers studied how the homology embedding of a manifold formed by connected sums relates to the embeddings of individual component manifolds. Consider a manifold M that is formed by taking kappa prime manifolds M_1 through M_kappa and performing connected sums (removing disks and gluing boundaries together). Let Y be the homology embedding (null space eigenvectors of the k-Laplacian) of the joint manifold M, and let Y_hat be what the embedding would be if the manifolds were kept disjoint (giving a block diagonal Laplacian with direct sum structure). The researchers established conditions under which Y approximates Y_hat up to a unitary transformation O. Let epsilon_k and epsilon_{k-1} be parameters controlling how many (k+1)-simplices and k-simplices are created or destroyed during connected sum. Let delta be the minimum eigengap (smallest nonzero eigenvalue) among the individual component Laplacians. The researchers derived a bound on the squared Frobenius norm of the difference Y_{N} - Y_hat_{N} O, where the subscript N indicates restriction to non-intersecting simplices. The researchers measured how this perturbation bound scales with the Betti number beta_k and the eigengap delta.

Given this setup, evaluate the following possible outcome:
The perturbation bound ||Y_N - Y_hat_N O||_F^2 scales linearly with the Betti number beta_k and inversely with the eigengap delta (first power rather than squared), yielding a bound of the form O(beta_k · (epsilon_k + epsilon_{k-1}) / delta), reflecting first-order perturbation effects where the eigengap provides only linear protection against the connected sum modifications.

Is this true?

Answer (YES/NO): YES